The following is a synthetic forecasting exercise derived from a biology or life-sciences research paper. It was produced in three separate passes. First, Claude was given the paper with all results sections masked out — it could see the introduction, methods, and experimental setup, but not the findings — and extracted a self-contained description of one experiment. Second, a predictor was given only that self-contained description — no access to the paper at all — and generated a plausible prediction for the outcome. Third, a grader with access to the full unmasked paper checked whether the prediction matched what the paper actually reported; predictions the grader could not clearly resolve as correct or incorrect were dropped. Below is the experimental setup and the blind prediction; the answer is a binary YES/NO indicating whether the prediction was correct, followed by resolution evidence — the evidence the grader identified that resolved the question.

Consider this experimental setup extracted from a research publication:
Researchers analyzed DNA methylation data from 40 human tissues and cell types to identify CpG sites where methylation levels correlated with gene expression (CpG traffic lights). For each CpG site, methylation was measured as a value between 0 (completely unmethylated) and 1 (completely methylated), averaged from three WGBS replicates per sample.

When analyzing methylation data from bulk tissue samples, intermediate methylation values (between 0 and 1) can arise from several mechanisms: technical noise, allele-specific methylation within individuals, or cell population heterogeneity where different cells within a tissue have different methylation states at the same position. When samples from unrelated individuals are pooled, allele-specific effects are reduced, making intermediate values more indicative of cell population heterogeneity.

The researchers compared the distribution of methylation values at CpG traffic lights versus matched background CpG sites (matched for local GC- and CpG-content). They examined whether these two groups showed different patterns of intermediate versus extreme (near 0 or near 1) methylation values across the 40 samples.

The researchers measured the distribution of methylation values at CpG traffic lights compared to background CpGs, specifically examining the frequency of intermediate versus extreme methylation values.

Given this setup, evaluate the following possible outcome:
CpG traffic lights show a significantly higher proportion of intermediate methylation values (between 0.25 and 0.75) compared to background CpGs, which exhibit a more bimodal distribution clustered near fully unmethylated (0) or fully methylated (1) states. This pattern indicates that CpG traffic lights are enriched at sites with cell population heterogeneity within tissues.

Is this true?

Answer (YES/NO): YES